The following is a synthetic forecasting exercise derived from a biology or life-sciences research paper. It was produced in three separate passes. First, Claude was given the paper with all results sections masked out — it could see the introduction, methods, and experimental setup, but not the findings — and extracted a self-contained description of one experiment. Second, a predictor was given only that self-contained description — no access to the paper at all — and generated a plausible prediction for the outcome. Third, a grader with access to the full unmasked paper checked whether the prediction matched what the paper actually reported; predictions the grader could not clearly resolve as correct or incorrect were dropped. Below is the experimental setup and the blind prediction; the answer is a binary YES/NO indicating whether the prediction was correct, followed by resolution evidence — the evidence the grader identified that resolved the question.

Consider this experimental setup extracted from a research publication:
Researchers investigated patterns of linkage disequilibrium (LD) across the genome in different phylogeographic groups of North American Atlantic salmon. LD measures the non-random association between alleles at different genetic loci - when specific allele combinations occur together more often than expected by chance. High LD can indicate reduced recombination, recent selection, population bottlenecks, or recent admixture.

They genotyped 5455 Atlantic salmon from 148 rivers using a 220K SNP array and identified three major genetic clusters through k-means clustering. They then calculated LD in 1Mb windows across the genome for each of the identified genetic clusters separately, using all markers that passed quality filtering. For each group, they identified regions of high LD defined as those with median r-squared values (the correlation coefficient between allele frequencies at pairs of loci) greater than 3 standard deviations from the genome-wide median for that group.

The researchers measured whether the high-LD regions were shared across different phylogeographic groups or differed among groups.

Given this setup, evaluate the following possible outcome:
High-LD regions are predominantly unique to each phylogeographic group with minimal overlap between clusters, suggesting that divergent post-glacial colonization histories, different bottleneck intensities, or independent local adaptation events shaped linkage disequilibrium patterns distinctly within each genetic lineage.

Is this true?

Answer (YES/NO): NO